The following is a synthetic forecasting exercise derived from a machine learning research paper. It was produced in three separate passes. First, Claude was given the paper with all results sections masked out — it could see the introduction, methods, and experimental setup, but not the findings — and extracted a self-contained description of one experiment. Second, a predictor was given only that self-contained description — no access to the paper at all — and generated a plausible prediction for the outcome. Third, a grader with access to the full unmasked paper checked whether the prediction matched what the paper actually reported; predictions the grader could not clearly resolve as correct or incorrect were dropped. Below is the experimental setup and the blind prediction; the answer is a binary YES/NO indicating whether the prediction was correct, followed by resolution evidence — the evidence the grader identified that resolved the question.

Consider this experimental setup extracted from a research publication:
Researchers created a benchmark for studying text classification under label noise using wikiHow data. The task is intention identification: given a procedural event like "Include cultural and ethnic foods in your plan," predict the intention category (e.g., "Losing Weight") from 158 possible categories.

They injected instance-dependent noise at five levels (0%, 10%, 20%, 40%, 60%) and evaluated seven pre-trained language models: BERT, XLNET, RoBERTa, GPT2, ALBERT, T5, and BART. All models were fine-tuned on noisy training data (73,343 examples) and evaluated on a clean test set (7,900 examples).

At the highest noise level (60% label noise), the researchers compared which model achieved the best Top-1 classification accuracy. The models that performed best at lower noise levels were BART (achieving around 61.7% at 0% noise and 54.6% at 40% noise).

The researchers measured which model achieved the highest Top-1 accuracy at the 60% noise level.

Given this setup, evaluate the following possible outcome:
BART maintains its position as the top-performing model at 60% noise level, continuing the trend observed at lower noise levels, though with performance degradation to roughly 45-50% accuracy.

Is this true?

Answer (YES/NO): NO